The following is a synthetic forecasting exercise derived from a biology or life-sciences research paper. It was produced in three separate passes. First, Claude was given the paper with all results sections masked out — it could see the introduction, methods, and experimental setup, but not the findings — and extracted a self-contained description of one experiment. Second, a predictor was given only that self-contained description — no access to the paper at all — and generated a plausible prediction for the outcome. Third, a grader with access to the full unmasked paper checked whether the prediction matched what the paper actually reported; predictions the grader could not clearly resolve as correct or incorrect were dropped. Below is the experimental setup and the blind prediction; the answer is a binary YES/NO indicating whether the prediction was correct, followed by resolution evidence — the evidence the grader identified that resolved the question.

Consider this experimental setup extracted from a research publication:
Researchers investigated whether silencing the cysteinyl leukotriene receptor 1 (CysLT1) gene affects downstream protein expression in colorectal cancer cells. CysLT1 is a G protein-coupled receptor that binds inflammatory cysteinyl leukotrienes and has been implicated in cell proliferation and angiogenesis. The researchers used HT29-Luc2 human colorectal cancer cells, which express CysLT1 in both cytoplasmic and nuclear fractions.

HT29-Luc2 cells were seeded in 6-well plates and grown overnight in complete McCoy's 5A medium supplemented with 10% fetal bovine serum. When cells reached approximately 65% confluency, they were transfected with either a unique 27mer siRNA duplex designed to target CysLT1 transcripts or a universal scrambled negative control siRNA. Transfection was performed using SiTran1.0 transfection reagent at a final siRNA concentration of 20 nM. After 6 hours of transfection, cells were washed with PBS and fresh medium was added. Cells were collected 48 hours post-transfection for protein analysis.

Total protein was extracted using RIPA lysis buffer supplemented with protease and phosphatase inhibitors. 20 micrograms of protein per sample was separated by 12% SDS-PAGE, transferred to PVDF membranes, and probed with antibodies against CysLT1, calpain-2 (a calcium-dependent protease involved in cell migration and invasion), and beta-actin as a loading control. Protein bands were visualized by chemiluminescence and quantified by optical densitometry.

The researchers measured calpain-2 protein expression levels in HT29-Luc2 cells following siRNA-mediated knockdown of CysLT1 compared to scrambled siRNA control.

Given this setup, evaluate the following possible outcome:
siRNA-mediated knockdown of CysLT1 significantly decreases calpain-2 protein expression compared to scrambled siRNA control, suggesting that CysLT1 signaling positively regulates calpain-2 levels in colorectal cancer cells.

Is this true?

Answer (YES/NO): YES